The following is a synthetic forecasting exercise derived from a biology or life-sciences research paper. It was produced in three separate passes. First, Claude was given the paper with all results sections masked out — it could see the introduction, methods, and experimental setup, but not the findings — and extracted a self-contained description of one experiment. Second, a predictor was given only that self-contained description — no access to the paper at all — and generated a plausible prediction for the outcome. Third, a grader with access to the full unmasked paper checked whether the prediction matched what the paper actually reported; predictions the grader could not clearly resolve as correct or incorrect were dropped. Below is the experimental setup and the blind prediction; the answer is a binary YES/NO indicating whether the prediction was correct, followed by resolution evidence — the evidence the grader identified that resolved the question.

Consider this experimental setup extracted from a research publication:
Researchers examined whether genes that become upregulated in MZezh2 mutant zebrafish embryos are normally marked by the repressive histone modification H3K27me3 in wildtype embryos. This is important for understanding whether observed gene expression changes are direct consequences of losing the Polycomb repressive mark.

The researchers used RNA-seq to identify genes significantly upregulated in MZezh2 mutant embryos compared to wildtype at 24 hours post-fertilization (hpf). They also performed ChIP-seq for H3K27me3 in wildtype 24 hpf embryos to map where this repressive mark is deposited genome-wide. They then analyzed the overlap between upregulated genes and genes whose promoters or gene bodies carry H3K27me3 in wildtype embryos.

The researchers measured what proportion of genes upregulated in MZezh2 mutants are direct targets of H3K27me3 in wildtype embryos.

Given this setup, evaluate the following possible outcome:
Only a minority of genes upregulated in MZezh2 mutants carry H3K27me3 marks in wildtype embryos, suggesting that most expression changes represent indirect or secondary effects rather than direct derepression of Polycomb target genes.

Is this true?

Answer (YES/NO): NO